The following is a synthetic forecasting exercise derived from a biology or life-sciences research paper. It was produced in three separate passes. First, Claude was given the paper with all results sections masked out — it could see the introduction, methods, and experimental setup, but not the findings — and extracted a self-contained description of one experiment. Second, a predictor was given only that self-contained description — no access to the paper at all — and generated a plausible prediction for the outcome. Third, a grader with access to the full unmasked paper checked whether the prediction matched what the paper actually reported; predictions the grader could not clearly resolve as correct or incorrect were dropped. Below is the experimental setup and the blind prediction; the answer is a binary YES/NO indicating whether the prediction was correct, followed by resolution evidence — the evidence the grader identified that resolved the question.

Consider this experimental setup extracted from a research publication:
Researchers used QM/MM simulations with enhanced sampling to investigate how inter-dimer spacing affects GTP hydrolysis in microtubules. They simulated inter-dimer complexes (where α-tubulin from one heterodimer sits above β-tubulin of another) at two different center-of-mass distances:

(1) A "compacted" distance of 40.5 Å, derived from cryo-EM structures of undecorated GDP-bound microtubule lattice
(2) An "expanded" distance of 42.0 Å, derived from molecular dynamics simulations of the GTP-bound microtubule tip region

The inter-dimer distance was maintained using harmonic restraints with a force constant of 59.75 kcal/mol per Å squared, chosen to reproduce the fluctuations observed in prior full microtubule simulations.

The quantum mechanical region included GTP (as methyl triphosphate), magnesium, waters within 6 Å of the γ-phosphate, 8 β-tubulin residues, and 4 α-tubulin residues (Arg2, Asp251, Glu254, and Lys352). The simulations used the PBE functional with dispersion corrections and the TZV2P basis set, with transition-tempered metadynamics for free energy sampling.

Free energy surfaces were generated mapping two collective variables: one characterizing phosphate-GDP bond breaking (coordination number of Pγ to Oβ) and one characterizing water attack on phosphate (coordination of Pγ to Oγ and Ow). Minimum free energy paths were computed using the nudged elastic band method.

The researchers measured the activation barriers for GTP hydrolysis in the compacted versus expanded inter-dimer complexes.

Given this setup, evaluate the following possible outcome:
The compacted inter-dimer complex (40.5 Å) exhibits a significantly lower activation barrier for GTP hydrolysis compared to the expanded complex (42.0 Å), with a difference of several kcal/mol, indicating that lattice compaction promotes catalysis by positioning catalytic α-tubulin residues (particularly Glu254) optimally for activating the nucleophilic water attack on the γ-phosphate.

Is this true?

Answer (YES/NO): YES